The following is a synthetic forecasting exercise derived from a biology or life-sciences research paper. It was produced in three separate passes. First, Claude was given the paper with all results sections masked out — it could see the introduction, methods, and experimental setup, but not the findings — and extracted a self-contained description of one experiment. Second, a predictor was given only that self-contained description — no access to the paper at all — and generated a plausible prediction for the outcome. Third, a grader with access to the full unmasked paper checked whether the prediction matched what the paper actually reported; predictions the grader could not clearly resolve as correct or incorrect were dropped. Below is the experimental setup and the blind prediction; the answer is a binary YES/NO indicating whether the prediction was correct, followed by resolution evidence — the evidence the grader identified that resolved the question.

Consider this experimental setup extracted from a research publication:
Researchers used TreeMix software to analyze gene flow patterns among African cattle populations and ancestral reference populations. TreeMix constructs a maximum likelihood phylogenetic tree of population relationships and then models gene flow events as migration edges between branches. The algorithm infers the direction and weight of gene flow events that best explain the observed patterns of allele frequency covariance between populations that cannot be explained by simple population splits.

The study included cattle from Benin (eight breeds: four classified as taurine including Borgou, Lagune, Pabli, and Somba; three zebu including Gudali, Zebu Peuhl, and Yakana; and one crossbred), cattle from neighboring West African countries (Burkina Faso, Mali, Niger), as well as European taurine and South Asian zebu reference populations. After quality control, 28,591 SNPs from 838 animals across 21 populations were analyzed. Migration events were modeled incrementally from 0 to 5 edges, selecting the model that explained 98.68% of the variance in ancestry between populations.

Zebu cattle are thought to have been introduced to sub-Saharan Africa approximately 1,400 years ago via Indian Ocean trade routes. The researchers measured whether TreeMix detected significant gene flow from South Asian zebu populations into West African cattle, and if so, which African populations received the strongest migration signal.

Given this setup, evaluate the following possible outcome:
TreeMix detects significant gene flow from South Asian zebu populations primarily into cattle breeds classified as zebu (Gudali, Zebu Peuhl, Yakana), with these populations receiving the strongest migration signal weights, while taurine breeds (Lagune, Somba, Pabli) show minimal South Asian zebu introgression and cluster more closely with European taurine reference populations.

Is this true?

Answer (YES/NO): NO